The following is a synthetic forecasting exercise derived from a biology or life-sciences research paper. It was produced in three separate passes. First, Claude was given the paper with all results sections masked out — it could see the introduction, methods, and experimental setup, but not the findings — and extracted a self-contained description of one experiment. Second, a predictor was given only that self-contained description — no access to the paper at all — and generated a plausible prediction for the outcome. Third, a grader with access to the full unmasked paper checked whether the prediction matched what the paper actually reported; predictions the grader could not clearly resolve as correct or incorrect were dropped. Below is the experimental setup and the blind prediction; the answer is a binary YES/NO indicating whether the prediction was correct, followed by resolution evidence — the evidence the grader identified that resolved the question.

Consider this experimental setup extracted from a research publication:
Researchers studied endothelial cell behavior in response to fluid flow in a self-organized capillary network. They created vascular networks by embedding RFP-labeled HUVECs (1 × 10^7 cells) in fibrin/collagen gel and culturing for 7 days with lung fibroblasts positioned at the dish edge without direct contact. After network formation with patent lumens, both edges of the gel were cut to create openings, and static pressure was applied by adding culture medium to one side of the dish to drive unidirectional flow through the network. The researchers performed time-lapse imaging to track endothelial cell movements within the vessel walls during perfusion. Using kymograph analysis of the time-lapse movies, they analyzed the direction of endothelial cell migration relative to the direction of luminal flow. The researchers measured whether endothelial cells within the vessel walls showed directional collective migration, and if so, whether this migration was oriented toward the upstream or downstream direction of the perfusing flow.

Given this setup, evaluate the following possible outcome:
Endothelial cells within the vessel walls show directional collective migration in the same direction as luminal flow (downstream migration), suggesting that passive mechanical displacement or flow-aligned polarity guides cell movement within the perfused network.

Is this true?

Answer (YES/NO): NO